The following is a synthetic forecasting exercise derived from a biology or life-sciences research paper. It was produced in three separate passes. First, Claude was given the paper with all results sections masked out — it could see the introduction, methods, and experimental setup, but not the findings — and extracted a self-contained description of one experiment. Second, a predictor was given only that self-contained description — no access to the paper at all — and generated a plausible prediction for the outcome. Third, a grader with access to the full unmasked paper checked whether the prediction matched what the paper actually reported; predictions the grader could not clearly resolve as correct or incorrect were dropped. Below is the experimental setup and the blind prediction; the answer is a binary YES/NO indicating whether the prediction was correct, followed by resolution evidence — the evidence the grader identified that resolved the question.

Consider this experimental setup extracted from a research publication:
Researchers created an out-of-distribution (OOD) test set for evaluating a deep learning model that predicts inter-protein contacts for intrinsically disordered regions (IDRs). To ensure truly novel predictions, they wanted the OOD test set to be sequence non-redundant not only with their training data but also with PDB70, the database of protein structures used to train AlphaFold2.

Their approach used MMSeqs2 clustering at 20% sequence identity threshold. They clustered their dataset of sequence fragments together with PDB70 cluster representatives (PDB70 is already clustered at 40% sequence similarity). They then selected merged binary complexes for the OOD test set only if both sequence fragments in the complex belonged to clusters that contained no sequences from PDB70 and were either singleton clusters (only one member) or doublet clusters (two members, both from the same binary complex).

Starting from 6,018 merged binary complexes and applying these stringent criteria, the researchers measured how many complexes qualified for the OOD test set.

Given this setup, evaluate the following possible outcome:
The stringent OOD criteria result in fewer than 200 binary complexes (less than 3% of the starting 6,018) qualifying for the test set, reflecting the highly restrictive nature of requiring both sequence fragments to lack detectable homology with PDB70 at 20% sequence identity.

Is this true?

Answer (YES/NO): YES